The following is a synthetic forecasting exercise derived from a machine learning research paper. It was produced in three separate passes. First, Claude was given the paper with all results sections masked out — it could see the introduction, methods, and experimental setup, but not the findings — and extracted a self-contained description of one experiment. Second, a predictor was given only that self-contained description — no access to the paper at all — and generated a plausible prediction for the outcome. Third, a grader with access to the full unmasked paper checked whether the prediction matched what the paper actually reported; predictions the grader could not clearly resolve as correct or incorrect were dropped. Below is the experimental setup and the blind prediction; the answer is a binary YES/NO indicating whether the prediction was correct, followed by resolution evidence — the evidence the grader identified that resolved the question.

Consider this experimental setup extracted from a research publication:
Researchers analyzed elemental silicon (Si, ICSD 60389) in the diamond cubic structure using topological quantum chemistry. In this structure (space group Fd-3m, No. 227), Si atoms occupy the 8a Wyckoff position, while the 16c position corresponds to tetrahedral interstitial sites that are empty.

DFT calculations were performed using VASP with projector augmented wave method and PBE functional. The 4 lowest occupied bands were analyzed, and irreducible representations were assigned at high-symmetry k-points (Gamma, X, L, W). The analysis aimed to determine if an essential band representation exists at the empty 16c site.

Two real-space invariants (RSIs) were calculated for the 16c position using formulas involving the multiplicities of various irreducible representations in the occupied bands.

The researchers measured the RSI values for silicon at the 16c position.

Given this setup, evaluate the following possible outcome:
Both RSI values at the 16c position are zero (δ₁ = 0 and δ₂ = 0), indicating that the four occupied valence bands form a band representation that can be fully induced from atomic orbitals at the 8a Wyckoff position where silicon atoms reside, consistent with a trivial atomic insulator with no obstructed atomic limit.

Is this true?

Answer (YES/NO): NO